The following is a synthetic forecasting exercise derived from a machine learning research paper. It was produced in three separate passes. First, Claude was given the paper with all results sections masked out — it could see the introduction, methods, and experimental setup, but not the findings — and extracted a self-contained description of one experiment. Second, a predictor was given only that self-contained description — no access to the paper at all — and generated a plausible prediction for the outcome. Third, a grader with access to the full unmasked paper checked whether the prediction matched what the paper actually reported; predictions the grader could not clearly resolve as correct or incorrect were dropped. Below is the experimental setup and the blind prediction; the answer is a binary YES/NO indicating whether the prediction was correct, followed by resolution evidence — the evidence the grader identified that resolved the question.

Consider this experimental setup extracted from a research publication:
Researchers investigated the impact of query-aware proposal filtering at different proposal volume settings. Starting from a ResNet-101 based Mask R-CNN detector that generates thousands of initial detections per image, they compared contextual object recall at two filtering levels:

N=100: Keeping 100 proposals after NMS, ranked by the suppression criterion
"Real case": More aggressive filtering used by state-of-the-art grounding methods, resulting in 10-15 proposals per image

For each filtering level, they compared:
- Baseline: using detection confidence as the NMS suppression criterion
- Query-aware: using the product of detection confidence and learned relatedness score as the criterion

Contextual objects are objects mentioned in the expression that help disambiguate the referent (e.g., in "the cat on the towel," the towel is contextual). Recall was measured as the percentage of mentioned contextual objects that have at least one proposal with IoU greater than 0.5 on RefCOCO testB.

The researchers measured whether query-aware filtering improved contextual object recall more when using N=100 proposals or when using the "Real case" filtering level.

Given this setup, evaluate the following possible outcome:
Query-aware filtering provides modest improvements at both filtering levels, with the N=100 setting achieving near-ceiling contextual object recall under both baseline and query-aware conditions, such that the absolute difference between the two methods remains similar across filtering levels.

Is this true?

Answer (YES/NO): NO